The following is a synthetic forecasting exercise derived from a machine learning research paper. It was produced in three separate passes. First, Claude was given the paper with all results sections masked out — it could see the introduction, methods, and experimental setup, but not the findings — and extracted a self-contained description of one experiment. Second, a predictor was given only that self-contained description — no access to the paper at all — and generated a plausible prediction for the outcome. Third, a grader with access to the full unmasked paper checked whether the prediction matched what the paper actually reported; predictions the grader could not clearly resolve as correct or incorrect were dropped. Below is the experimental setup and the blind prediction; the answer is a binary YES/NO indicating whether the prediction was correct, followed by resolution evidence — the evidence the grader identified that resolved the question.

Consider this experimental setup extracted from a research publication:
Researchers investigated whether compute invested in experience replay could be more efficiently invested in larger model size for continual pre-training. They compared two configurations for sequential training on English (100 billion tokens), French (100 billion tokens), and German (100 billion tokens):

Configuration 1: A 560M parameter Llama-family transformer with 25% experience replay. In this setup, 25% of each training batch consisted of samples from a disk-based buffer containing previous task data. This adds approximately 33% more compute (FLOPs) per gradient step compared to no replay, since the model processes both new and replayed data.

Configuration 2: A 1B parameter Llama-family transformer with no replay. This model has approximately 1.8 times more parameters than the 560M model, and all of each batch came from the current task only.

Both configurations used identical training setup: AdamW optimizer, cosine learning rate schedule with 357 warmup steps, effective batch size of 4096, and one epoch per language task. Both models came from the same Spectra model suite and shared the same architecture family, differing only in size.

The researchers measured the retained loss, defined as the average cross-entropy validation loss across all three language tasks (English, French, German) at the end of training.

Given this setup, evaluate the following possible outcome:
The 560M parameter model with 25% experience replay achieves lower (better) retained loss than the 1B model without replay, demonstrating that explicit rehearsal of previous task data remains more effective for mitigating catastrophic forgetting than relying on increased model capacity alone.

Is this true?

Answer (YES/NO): NO